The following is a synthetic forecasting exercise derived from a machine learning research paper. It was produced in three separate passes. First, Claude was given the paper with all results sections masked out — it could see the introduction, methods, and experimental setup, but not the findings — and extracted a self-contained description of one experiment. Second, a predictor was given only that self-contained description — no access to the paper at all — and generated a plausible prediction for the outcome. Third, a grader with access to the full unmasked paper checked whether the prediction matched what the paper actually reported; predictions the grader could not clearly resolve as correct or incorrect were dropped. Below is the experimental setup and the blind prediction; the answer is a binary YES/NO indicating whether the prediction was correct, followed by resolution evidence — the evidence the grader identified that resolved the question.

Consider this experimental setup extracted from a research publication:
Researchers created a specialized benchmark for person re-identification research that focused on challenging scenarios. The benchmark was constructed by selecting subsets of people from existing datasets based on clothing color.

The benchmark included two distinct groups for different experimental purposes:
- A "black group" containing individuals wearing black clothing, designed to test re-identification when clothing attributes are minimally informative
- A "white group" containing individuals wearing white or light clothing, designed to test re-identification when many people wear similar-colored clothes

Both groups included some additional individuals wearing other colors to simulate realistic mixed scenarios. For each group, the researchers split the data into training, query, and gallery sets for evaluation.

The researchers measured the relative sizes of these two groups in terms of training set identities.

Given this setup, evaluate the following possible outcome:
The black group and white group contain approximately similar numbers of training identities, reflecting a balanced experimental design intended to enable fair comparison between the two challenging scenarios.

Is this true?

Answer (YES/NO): NO